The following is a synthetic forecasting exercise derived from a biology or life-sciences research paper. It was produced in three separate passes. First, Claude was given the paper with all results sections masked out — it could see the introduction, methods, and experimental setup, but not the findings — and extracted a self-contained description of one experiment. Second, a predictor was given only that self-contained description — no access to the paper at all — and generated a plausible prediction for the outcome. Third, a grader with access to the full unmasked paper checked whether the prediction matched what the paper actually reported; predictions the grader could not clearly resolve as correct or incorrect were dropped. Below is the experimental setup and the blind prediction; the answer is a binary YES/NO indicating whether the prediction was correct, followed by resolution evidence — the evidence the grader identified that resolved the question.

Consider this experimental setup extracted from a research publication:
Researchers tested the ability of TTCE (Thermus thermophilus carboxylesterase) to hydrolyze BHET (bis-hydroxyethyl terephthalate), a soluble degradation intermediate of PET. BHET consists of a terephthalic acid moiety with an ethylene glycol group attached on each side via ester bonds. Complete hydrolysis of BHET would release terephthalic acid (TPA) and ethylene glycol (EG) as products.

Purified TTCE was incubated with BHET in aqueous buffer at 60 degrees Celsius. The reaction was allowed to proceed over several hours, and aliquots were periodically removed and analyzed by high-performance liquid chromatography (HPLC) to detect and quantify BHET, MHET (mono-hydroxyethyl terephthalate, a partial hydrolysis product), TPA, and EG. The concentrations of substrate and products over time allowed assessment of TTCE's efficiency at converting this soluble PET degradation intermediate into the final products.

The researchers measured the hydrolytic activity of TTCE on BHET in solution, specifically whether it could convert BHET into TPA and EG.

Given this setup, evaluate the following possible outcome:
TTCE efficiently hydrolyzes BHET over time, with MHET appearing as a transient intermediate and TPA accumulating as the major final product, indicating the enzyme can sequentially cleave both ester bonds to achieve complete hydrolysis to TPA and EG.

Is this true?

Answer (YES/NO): NO